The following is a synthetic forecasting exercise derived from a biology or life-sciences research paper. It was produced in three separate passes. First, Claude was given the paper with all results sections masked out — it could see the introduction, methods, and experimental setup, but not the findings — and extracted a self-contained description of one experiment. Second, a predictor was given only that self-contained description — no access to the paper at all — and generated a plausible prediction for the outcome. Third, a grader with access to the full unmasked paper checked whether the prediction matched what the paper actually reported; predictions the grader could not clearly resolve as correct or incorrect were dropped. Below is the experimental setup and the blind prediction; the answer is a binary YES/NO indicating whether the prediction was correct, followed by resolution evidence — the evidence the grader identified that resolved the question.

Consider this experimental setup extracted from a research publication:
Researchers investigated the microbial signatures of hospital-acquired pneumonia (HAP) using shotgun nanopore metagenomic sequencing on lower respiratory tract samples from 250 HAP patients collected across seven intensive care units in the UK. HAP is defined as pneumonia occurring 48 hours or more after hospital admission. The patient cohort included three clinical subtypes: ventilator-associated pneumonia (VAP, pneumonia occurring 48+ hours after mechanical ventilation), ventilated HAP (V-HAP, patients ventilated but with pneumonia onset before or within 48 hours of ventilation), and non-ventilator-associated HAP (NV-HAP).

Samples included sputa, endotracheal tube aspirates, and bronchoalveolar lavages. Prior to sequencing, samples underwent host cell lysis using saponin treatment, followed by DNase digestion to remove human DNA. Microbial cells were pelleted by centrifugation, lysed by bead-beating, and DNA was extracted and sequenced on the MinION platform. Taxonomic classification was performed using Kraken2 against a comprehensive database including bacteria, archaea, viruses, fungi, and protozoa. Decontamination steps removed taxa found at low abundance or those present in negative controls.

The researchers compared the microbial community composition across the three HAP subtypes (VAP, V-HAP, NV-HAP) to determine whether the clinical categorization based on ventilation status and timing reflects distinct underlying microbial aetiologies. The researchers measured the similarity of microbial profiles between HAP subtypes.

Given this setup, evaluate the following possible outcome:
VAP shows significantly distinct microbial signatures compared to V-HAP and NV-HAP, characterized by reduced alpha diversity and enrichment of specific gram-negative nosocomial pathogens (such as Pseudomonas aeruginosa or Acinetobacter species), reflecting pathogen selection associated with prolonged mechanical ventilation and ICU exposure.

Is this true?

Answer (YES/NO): NO